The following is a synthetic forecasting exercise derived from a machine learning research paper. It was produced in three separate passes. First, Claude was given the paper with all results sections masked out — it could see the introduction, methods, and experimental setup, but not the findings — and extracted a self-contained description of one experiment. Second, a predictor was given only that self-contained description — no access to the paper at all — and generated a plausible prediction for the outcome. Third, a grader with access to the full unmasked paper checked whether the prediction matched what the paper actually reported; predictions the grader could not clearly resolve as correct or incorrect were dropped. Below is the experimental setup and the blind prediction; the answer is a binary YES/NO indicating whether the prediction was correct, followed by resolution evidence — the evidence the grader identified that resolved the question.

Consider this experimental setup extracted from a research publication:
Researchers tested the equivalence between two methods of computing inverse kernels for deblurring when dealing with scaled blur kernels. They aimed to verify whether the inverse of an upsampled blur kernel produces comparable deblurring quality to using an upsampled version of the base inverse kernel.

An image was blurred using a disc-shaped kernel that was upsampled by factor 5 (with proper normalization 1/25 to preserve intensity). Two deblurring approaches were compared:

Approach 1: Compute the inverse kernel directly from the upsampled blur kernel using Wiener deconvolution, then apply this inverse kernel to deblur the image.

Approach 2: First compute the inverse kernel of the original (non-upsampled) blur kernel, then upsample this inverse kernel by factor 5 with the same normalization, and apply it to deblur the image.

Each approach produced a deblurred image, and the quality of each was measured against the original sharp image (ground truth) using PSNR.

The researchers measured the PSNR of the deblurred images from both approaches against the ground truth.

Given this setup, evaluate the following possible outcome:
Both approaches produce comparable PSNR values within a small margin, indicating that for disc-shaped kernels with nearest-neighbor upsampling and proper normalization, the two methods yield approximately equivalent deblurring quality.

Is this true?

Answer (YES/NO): NO